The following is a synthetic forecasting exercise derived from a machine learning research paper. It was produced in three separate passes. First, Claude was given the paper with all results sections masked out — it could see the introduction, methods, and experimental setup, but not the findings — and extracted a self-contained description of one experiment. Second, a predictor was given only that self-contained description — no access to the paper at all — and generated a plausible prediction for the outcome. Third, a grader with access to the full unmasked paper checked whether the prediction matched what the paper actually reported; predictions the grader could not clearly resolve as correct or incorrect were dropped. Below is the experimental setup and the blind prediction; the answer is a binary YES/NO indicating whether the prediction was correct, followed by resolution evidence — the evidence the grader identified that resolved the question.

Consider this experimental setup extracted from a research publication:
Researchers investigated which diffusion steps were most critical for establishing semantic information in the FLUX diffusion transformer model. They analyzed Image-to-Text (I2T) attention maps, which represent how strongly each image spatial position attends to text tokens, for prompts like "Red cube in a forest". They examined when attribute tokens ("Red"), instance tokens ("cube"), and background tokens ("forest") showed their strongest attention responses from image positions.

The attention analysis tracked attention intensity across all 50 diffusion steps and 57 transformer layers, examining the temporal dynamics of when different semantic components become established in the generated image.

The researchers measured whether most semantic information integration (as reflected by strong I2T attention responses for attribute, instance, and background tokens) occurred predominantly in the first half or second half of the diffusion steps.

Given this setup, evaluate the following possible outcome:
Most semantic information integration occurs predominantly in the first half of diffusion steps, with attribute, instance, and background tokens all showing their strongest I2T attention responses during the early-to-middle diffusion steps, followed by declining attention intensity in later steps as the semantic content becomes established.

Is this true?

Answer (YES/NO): YES